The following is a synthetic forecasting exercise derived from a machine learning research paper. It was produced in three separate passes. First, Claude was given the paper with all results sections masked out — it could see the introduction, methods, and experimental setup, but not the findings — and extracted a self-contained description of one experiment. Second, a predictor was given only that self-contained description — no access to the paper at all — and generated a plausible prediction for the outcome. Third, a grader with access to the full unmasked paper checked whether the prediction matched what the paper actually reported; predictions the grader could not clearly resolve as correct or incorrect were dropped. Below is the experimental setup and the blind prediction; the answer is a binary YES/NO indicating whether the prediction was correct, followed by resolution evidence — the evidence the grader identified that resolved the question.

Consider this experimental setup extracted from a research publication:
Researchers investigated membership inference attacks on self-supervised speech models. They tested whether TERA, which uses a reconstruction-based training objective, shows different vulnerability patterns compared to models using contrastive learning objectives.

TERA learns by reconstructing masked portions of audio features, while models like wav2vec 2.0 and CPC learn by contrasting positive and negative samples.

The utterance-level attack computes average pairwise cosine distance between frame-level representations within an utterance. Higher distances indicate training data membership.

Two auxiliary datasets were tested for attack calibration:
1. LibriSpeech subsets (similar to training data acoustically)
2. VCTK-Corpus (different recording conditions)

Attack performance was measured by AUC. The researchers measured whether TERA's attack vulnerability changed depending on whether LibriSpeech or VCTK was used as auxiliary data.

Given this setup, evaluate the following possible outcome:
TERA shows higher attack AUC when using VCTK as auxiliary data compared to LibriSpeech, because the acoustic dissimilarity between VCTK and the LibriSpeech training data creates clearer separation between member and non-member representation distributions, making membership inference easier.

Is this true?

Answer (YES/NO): NO